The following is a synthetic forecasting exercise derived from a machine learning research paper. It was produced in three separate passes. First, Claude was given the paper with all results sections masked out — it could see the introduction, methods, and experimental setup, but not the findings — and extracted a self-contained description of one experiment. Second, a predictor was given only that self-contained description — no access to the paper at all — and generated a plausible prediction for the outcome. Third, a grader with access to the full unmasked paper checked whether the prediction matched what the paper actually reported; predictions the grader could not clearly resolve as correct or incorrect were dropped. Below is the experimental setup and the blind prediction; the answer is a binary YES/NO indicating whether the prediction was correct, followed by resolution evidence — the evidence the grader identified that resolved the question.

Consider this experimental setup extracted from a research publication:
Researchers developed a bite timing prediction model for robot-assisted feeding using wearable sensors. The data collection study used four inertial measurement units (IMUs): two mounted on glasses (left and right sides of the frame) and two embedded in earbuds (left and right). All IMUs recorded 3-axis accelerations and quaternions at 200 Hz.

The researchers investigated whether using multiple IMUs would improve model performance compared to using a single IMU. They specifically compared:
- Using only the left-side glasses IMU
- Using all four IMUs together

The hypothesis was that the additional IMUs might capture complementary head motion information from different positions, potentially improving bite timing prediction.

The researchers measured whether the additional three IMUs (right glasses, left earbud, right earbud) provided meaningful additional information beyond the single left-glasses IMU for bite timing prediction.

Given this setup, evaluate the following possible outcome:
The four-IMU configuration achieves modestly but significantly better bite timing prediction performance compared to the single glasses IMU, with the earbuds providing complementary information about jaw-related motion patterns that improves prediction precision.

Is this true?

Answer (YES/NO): NO